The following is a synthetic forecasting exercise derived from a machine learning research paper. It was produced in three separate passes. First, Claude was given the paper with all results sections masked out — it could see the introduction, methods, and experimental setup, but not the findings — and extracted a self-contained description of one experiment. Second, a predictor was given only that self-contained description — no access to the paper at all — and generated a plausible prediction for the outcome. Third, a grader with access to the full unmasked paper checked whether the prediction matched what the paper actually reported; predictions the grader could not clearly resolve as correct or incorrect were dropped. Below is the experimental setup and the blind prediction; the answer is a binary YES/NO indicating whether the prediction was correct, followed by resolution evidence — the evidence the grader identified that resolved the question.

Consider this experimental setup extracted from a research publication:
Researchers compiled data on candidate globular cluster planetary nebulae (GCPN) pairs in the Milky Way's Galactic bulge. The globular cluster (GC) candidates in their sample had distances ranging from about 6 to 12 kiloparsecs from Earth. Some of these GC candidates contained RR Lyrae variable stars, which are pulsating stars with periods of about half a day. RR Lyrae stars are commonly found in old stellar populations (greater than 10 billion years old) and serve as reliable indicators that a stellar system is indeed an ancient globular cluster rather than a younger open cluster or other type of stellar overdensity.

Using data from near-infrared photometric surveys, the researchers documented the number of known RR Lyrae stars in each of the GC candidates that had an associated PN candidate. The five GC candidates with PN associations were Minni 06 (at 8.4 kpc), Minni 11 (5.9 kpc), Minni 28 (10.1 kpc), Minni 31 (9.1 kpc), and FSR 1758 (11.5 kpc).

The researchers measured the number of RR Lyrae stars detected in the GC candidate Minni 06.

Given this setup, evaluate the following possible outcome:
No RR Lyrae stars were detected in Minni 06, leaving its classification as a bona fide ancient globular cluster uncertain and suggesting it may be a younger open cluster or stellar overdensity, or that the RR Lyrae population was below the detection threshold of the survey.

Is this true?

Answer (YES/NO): YES